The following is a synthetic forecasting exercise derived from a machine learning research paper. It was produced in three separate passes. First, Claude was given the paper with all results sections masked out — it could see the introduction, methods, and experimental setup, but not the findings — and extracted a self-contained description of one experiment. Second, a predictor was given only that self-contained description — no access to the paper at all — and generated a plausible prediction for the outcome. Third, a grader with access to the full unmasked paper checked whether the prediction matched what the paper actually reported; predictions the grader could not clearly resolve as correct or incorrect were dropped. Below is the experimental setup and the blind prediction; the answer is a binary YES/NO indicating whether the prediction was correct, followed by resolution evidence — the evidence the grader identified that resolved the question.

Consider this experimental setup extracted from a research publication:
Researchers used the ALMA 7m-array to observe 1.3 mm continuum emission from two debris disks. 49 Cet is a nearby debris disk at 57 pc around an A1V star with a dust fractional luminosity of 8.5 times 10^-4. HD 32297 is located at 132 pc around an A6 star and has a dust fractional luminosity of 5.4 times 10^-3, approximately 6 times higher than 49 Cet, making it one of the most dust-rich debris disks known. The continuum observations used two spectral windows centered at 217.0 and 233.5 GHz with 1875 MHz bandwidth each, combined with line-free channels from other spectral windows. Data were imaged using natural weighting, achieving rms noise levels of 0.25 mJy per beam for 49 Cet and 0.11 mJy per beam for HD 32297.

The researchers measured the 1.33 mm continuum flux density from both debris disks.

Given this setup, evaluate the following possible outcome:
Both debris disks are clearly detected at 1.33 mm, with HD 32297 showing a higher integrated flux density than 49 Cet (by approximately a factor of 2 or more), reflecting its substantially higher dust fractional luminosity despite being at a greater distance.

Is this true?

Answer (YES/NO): NO